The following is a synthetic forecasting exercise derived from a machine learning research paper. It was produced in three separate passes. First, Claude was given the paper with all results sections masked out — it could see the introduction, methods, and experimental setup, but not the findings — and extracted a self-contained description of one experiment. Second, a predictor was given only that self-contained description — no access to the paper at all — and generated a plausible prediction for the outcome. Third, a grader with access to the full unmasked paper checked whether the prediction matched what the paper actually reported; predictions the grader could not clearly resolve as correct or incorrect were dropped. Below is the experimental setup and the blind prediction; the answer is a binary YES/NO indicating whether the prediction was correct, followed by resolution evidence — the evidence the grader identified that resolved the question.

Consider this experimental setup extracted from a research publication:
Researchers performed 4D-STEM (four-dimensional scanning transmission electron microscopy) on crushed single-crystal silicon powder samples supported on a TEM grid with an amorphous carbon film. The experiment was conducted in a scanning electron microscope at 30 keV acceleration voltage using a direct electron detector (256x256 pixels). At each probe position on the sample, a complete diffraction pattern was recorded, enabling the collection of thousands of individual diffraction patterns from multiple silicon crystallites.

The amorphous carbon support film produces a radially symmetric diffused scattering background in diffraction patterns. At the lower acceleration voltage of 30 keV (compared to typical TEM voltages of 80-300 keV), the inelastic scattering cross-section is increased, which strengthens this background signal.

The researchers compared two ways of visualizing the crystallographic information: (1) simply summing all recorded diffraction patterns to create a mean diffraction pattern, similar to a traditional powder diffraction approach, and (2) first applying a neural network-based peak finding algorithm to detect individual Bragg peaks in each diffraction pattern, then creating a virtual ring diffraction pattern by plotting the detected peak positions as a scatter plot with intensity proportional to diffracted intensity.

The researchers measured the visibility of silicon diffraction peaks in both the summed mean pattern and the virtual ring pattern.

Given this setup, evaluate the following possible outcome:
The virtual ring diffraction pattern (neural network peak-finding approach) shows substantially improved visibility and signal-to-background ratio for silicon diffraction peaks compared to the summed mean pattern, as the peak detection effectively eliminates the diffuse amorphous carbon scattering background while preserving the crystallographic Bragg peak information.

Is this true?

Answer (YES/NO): YES